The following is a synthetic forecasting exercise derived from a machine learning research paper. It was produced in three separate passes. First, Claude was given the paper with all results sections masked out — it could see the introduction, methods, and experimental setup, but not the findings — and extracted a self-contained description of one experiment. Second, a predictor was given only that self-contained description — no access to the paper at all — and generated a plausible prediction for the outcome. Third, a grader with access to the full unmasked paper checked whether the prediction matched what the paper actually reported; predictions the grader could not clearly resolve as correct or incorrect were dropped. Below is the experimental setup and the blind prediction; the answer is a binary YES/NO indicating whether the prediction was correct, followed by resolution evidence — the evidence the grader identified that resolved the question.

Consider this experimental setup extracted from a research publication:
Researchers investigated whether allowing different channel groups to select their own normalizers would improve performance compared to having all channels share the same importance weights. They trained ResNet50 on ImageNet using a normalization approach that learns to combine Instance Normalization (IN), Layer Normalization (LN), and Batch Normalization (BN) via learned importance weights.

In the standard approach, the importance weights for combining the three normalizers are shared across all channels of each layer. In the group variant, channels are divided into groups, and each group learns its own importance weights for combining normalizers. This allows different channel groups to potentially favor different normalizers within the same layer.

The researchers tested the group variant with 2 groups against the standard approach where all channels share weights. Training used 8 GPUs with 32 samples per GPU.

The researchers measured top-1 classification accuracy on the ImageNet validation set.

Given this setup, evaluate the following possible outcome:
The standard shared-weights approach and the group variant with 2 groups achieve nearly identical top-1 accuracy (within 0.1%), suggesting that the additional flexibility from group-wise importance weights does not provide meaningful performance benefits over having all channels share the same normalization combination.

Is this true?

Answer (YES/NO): NO